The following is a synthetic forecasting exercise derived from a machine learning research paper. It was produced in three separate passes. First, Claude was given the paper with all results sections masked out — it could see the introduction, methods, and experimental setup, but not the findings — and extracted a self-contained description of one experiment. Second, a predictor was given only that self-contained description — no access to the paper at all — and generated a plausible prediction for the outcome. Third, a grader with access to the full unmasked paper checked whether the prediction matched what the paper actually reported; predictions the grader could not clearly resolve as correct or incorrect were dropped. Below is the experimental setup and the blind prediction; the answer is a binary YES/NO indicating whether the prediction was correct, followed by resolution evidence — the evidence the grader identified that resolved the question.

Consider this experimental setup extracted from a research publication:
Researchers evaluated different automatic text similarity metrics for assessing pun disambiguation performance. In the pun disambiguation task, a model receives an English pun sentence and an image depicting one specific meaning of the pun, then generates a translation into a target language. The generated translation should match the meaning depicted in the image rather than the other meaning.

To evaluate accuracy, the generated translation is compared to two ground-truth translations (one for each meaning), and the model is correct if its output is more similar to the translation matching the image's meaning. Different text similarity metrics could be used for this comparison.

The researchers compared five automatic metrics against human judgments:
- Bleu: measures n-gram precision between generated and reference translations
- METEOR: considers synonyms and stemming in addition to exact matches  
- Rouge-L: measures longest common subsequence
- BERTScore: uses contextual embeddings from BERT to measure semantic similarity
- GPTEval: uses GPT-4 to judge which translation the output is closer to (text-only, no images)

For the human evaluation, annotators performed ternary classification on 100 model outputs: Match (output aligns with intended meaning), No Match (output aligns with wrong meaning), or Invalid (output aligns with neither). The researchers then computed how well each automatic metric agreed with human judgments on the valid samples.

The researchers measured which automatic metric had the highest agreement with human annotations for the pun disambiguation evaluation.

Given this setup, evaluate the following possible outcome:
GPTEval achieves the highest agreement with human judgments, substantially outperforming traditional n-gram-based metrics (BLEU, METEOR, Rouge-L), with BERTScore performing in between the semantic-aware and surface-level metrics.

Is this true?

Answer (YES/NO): NO